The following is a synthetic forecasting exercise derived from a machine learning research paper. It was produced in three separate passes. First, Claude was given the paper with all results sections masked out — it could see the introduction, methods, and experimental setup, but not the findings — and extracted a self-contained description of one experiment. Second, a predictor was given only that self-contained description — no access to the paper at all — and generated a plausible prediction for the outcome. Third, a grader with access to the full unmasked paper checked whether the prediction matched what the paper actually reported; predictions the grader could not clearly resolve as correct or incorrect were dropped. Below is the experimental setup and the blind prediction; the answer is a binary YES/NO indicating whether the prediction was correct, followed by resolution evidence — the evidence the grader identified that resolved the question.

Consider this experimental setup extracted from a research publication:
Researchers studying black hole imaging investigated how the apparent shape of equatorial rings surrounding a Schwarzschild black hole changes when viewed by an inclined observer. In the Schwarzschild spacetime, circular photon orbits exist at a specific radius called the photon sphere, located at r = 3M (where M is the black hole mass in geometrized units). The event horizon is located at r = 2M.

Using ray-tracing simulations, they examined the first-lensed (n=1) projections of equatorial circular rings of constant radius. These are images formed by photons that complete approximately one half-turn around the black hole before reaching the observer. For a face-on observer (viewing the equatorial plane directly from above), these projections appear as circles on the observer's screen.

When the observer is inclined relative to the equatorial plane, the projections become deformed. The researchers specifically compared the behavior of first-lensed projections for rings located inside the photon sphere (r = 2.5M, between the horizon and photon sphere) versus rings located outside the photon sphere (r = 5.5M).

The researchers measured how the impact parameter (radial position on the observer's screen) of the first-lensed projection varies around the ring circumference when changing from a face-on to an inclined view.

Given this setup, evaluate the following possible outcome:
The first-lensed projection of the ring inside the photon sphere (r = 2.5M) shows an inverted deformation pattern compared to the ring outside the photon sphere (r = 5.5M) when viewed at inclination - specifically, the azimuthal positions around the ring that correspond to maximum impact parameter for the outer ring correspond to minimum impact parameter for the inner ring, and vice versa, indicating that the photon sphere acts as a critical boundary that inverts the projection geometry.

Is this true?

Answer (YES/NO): YES